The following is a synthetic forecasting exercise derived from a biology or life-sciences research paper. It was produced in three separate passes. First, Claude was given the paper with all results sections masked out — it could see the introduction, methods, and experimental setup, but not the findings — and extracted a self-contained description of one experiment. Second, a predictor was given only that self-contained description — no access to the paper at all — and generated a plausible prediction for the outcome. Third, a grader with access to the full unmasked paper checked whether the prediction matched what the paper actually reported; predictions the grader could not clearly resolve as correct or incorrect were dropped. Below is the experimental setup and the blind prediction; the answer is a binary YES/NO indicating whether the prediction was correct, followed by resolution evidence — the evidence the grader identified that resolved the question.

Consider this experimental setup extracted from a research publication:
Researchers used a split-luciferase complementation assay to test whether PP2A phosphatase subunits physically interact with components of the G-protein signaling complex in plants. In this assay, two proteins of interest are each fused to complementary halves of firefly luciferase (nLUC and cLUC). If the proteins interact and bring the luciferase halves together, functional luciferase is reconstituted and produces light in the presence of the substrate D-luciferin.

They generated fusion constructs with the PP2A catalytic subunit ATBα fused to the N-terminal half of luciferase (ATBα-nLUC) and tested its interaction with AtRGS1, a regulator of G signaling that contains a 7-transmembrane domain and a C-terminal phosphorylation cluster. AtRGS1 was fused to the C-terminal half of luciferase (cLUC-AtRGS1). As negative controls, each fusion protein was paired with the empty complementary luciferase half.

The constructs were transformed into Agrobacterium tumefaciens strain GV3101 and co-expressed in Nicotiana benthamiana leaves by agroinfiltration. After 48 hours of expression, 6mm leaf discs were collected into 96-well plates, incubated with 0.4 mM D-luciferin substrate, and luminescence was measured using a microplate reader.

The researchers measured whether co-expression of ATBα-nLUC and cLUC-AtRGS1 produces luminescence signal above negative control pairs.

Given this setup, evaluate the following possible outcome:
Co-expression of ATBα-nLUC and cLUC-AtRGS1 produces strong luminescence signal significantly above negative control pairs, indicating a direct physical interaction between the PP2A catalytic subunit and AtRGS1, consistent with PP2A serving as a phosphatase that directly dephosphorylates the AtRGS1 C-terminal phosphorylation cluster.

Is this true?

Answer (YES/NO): NO